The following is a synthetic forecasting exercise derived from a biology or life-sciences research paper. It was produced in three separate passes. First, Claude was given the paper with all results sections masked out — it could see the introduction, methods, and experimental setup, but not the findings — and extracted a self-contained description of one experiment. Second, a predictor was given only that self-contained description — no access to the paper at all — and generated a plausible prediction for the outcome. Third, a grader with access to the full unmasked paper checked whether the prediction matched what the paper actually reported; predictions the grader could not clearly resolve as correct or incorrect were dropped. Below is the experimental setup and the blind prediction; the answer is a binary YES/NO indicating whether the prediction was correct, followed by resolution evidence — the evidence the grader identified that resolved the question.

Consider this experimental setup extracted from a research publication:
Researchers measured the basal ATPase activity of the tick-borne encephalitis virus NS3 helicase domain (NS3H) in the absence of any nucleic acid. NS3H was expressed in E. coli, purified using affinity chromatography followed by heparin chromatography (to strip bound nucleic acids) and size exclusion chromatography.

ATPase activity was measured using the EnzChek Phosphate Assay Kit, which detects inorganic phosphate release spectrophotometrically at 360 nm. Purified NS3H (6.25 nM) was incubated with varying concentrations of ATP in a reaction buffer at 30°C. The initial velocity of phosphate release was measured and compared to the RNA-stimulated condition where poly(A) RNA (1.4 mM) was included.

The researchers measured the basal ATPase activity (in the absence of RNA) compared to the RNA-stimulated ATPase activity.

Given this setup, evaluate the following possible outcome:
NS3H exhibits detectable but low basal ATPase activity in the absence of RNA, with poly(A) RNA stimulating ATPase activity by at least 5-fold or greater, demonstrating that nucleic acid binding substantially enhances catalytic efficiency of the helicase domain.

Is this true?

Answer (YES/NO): YES